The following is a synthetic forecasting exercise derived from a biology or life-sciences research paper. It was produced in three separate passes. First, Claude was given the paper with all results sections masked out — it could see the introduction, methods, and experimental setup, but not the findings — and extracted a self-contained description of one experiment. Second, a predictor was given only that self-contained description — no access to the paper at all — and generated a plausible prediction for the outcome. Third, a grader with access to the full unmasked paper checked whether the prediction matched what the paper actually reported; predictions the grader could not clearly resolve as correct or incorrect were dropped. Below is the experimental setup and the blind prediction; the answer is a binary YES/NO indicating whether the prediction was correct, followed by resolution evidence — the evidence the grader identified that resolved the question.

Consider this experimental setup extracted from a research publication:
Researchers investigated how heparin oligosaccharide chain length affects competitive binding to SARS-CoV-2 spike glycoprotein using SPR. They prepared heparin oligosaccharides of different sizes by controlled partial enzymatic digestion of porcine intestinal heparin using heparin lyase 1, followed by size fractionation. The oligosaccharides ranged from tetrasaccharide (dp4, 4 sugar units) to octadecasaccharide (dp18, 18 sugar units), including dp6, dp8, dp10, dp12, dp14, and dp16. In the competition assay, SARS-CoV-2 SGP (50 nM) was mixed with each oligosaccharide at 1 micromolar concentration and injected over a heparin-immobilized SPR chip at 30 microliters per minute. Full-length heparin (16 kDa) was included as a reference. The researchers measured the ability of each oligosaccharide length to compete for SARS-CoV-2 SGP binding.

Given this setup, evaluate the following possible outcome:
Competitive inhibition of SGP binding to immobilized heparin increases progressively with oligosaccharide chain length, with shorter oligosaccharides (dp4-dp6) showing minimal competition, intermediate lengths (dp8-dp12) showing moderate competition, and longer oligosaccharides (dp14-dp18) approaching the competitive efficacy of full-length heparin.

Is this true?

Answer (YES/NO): NO